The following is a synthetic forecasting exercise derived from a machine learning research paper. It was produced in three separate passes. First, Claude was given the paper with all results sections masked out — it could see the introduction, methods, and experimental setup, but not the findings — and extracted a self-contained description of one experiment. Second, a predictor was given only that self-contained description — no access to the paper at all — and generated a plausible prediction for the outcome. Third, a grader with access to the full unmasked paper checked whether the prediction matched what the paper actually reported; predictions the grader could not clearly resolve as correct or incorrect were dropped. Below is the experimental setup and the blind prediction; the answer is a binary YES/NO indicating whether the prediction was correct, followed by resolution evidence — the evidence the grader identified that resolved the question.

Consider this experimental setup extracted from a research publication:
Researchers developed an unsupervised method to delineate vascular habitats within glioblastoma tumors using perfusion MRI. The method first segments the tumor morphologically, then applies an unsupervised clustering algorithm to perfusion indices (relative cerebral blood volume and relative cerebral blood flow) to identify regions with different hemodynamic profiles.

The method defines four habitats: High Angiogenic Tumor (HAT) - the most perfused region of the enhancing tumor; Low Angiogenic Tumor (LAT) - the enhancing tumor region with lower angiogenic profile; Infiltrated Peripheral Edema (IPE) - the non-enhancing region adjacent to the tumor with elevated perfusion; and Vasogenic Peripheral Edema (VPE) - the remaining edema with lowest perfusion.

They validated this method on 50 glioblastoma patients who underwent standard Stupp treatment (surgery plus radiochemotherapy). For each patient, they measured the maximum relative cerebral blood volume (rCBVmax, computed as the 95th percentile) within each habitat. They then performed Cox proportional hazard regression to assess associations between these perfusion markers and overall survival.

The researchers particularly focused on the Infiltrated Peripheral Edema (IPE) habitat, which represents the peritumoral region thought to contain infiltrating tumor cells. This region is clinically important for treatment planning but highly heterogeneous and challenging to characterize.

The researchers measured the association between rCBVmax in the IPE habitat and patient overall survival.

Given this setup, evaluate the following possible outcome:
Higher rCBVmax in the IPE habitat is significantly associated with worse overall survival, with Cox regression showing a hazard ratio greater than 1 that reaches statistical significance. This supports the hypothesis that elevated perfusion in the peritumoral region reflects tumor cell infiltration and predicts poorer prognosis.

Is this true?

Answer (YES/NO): YES